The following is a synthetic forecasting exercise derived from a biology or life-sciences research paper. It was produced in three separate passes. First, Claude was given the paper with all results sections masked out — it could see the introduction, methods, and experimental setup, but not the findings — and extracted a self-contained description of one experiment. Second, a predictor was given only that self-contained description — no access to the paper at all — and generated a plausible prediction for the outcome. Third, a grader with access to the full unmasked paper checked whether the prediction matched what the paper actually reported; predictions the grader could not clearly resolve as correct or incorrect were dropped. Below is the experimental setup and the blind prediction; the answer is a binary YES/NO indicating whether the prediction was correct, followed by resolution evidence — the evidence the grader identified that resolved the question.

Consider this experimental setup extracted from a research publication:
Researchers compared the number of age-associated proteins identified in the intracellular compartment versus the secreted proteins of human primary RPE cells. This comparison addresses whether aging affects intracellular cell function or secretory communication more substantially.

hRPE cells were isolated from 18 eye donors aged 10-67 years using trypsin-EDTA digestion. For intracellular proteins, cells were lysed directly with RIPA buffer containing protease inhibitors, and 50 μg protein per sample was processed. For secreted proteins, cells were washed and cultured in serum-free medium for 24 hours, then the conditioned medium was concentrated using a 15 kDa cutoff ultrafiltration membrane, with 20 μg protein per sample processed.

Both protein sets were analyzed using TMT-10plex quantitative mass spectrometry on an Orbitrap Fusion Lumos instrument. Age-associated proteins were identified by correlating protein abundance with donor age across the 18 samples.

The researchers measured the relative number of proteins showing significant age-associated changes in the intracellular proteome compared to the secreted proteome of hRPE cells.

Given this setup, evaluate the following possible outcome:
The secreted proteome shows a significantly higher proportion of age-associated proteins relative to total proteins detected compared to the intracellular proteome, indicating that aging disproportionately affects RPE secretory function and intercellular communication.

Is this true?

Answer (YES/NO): YES